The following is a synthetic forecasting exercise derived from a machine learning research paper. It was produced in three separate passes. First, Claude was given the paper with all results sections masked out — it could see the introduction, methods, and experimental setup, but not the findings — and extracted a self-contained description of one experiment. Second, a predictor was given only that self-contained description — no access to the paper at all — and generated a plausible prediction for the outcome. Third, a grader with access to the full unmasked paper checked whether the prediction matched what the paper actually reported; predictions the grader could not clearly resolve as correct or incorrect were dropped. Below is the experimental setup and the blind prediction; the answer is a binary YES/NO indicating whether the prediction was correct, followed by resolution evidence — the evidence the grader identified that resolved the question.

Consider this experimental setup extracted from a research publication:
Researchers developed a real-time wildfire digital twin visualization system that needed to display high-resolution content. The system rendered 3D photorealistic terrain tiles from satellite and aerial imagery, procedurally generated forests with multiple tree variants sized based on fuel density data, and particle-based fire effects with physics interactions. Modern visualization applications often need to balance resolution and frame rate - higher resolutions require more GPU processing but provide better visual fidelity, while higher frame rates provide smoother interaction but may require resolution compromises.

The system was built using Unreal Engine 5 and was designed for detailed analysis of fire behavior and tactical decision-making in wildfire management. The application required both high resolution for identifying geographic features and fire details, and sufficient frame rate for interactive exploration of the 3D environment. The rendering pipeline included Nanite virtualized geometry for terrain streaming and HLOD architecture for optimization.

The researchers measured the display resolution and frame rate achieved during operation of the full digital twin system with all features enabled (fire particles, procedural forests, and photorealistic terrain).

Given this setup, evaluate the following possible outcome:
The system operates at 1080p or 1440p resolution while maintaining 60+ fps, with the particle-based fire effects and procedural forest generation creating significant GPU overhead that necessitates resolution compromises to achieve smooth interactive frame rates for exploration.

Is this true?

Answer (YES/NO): NO